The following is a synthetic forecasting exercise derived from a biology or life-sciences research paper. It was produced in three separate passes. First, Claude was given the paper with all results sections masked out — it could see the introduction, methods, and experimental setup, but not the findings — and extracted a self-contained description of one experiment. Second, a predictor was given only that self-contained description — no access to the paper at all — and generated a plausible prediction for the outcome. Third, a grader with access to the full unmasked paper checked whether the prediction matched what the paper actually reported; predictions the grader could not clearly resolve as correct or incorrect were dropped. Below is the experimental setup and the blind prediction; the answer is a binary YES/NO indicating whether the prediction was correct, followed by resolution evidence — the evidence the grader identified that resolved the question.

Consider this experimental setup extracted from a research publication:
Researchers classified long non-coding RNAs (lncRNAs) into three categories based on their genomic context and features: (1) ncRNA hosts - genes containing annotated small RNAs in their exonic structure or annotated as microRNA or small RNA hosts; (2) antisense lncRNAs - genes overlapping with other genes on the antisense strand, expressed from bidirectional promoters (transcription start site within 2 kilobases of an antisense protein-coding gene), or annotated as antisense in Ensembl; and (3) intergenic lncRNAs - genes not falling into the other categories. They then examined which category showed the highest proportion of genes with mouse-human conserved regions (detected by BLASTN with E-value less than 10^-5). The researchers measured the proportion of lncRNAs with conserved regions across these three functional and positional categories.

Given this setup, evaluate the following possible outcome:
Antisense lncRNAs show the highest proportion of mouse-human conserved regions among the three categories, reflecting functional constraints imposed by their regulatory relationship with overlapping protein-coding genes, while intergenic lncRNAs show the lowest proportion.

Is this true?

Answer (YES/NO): NO